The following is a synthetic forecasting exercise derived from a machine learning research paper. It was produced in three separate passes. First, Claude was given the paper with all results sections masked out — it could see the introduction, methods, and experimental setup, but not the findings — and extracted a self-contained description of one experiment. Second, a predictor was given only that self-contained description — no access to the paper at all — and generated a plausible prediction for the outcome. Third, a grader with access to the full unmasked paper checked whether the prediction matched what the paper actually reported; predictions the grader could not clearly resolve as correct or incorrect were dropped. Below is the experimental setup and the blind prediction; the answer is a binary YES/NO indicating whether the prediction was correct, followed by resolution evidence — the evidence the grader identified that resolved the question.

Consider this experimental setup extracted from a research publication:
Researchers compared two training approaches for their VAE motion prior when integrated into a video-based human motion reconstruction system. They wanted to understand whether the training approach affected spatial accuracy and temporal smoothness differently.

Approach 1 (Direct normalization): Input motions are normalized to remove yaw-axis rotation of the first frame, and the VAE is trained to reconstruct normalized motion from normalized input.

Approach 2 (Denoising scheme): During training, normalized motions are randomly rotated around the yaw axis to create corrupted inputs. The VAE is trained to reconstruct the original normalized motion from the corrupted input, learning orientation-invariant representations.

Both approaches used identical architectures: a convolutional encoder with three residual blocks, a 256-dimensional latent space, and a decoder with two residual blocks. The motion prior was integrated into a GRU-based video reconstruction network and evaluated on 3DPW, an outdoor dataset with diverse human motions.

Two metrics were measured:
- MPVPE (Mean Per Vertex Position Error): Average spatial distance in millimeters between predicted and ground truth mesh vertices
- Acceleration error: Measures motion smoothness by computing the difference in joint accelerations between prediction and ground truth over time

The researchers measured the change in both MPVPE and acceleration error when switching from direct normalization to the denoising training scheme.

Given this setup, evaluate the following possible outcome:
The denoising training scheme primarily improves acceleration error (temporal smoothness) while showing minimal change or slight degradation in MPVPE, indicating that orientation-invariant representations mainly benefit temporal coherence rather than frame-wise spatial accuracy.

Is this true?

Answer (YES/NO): NO